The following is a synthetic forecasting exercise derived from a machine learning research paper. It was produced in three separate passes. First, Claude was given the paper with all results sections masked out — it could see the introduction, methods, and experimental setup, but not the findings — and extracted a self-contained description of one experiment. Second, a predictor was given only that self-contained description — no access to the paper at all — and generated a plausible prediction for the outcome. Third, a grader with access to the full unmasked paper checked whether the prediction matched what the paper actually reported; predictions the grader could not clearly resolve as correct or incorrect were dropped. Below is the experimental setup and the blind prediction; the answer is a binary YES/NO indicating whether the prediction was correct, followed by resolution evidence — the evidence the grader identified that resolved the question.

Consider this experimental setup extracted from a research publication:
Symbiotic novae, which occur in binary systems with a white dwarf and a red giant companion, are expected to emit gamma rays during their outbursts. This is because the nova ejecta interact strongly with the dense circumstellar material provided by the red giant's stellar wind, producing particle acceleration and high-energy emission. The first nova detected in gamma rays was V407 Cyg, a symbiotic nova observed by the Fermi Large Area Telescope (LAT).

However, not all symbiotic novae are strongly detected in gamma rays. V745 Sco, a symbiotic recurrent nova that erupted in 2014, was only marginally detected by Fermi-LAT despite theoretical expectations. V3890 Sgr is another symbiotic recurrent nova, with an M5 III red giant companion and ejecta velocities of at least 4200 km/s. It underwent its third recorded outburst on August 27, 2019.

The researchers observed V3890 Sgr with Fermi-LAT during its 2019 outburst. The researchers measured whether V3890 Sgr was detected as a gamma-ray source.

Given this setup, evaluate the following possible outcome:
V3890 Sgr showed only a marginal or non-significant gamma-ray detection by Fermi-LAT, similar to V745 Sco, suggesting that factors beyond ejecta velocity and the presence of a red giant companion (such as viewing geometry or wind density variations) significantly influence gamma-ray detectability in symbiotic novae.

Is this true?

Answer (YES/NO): NO